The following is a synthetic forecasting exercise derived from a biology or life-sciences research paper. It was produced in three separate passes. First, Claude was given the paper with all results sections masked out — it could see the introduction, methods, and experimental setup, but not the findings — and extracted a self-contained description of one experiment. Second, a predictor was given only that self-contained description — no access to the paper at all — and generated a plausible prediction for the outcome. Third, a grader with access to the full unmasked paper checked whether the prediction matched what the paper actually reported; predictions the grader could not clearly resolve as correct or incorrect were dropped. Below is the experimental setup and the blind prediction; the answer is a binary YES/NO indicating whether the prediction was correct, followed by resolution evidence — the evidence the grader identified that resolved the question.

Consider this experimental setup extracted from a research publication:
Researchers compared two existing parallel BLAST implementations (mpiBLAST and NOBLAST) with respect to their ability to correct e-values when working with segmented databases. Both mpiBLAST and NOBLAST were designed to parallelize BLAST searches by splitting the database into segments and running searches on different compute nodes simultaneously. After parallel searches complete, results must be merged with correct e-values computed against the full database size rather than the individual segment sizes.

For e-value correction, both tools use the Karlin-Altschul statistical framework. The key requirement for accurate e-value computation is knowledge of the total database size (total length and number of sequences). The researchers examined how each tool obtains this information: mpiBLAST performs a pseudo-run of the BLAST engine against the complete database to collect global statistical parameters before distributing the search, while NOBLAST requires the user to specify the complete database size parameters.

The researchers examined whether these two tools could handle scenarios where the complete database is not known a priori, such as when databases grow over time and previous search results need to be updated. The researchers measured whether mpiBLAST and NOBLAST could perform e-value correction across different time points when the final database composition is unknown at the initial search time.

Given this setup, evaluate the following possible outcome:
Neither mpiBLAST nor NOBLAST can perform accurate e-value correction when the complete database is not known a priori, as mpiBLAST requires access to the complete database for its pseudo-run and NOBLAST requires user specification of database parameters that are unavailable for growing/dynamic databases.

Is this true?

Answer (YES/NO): YES